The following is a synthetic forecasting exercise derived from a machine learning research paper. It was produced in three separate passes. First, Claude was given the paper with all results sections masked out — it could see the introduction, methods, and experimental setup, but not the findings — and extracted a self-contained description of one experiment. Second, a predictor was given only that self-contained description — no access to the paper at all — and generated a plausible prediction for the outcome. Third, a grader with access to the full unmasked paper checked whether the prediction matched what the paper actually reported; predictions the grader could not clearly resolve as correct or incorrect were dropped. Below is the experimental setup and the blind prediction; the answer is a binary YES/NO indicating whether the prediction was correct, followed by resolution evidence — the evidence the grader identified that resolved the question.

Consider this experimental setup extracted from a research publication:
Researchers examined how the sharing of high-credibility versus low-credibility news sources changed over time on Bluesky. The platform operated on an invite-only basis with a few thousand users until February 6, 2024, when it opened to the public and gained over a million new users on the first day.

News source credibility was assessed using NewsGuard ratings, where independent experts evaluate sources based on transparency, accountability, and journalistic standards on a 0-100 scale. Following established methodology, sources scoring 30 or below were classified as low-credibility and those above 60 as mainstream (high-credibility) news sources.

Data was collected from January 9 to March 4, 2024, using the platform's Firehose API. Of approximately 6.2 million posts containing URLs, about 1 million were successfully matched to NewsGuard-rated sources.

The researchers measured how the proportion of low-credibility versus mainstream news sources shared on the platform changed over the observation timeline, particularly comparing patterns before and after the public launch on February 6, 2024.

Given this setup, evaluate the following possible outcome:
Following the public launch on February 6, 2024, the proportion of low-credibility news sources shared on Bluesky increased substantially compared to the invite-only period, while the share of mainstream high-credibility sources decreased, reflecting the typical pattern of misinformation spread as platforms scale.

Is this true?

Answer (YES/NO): NO